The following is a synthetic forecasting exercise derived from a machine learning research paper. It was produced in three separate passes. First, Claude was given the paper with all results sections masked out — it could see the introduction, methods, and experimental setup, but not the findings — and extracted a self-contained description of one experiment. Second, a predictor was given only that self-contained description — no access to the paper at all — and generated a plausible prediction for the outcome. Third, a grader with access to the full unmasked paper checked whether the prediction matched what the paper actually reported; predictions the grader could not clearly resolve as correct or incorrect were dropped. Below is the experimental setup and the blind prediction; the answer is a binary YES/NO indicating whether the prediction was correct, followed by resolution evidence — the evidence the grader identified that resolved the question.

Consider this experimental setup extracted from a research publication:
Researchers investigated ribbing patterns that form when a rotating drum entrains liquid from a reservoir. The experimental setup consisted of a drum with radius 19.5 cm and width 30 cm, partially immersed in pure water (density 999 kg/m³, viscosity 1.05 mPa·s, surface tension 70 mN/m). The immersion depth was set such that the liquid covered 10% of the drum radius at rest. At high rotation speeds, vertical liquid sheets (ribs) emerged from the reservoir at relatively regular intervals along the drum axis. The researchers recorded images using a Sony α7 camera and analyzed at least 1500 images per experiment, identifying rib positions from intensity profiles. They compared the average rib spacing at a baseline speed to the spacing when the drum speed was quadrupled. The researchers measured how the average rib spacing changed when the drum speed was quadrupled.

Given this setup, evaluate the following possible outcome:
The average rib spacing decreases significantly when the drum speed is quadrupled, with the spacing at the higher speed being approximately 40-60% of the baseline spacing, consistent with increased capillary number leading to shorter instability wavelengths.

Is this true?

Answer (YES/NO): NO